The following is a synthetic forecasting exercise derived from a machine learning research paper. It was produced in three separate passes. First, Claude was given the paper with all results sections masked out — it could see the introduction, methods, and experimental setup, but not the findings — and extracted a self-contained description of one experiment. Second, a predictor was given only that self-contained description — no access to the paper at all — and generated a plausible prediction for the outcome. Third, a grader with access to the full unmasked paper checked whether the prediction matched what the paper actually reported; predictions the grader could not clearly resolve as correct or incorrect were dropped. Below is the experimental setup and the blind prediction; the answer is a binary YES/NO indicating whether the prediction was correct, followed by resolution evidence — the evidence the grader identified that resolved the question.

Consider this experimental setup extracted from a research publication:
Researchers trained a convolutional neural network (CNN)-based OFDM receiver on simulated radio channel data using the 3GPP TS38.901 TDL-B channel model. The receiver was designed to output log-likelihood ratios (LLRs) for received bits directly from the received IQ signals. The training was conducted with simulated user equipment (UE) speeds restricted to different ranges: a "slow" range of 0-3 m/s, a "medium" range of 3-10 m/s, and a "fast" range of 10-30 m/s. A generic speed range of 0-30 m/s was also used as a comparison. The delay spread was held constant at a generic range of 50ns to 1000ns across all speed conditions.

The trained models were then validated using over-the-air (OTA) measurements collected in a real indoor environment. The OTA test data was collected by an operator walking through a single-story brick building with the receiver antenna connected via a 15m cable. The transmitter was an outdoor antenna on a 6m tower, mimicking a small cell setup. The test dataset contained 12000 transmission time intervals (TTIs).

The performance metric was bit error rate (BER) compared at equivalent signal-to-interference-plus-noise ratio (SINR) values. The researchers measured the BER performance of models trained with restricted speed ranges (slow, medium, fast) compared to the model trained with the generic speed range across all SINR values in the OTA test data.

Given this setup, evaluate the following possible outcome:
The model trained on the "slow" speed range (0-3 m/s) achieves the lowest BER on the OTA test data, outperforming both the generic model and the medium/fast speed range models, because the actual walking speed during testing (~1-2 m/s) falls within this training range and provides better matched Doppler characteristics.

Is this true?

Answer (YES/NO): NO